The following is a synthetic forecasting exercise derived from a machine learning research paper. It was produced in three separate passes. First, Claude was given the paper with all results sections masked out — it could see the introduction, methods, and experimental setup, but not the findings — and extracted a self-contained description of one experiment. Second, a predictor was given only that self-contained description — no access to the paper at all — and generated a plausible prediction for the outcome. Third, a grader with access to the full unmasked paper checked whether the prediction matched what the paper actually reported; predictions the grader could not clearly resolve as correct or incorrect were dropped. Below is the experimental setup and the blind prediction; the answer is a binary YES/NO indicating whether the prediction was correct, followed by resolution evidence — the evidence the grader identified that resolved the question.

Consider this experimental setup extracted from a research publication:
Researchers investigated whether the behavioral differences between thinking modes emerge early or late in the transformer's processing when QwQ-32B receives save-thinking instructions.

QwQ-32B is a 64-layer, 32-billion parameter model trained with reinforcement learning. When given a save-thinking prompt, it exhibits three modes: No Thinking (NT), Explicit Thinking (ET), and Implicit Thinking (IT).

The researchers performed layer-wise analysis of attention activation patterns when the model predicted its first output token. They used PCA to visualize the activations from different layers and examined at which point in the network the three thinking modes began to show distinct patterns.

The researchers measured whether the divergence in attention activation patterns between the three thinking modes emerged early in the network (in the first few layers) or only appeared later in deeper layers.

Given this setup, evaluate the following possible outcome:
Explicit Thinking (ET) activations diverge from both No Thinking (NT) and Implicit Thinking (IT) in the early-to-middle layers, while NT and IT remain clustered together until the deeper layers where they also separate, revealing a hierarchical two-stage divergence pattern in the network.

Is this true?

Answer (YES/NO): NO